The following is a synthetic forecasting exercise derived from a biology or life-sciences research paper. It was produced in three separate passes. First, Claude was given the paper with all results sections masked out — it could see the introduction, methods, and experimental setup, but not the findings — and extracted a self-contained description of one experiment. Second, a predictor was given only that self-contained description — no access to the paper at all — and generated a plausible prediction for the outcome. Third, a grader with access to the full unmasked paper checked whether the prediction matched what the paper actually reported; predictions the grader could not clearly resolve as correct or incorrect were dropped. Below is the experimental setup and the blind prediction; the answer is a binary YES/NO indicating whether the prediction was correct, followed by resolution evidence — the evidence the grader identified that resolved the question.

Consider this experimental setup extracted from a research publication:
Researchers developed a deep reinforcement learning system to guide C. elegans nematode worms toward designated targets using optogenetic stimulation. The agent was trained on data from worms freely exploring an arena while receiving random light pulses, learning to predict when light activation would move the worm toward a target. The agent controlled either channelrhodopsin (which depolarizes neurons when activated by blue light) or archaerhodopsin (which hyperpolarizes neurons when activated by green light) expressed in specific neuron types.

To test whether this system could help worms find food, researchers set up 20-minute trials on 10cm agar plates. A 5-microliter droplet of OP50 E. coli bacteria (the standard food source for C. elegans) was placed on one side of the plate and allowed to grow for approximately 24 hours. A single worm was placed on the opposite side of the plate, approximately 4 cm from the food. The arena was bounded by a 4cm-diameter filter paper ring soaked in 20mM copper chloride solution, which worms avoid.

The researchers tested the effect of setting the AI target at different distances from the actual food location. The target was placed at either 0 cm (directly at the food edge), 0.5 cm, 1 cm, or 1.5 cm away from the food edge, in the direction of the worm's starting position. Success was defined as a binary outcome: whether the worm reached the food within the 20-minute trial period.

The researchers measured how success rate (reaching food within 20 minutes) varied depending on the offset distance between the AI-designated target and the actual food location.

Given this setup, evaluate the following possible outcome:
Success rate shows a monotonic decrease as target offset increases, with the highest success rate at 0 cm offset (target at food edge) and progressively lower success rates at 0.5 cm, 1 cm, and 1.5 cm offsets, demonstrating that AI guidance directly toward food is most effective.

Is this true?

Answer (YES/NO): NO